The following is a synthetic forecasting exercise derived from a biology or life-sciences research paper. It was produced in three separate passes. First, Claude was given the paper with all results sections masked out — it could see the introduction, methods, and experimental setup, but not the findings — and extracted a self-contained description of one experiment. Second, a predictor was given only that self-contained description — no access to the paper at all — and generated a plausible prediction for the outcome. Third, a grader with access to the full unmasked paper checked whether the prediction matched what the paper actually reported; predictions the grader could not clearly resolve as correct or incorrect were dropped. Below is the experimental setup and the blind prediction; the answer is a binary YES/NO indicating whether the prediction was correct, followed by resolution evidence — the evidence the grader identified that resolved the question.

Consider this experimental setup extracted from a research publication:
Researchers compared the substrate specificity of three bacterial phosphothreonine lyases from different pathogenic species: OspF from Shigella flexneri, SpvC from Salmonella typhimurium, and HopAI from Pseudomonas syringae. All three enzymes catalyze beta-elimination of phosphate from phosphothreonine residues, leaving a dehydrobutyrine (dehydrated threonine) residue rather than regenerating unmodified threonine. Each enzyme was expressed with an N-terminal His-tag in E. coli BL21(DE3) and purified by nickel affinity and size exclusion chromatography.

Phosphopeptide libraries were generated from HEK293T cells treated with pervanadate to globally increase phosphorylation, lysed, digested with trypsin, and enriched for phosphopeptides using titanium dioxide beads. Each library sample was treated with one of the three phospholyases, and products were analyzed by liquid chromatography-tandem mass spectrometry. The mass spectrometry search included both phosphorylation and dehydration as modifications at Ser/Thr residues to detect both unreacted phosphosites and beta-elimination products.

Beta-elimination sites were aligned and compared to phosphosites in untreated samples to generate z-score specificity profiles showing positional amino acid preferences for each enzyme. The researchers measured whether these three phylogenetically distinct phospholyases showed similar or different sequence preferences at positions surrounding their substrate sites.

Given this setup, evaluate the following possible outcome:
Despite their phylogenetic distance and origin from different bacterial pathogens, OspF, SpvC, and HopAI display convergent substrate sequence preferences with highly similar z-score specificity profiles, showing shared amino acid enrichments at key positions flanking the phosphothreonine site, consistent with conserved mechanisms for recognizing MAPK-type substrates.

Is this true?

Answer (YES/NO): NO